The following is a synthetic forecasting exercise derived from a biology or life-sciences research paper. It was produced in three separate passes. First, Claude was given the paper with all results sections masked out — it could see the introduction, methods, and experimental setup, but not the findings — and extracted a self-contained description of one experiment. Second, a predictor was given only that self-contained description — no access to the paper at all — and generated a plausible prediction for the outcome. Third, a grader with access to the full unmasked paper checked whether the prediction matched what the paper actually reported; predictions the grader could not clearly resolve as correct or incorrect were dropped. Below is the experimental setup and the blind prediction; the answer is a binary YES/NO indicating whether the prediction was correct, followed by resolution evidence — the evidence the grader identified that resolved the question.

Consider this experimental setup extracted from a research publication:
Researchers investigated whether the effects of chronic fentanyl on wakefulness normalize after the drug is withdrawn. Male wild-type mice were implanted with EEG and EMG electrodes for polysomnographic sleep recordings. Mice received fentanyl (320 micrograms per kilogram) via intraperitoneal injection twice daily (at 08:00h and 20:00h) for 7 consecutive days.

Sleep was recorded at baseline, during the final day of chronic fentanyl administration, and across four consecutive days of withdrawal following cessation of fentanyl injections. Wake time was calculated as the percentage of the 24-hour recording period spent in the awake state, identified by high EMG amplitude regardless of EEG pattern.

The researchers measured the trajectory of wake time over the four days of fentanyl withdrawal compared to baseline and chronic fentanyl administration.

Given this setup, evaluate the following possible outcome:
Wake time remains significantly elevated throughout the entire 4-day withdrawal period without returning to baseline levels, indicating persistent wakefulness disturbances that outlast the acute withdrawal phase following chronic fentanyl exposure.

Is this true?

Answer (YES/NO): NO